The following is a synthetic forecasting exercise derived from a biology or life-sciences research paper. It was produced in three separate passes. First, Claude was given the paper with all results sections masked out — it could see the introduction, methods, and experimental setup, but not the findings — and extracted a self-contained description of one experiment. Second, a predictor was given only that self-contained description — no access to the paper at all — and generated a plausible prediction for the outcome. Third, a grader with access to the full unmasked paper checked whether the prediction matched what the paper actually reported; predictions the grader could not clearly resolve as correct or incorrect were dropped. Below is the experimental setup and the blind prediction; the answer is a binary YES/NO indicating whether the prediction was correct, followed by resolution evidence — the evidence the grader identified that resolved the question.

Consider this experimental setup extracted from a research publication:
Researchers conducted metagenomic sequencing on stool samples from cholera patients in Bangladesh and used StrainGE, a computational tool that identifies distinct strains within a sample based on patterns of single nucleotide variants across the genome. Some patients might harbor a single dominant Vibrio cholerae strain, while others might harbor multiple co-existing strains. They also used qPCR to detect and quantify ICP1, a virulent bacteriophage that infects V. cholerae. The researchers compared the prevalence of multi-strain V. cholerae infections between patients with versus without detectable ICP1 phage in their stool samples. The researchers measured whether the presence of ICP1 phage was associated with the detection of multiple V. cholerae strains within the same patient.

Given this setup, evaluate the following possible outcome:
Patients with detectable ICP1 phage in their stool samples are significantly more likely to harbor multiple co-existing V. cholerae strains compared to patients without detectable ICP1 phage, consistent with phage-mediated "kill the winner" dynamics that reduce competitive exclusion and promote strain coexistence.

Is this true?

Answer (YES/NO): NO